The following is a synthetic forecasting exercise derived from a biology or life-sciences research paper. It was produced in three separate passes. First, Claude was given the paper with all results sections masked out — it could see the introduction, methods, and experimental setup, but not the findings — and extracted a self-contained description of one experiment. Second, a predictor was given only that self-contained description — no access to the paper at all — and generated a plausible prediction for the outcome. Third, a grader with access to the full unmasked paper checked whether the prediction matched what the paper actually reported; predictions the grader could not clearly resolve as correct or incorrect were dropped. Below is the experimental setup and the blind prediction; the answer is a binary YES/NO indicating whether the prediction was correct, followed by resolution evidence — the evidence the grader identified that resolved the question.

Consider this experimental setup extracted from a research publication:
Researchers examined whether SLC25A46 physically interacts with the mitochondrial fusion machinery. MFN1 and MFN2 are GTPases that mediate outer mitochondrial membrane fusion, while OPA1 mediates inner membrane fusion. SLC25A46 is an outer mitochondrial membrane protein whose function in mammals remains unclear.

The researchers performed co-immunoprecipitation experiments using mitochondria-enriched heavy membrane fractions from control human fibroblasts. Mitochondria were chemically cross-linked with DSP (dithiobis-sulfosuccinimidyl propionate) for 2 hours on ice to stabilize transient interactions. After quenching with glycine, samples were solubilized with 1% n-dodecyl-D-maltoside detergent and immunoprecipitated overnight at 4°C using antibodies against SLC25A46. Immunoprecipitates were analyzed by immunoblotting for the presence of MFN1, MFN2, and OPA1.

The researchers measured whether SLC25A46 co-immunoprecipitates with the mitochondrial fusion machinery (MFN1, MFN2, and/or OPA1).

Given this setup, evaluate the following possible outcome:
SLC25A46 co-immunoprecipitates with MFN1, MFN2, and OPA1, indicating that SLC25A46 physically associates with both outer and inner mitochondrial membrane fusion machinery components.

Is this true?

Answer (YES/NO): YES